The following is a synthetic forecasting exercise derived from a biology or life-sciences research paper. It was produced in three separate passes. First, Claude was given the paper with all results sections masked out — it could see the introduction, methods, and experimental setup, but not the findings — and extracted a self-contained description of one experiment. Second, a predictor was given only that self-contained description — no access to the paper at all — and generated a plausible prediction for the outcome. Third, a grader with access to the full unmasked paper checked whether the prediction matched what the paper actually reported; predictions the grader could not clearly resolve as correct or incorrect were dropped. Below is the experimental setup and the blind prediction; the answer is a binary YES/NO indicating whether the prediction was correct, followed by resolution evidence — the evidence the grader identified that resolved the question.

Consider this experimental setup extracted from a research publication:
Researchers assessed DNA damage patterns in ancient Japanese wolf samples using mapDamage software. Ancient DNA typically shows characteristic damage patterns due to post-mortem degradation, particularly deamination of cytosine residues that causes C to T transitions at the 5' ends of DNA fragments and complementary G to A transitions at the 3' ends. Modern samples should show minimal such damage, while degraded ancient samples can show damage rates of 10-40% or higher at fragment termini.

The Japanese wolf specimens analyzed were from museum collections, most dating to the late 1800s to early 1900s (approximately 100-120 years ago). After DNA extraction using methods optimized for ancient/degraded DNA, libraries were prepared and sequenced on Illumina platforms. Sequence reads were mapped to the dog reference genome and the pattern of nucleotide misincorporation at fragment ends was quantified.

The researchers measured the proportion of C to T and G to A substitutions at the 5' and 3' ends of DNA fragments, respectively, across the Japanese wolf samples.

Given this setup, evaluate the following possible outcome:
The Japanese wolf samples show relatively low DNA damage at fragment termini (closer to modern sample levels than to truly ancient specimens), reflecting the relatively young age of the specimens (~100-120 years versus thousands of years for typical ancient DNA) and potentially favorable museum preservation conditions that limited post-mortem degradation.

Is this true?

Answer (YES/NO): YES